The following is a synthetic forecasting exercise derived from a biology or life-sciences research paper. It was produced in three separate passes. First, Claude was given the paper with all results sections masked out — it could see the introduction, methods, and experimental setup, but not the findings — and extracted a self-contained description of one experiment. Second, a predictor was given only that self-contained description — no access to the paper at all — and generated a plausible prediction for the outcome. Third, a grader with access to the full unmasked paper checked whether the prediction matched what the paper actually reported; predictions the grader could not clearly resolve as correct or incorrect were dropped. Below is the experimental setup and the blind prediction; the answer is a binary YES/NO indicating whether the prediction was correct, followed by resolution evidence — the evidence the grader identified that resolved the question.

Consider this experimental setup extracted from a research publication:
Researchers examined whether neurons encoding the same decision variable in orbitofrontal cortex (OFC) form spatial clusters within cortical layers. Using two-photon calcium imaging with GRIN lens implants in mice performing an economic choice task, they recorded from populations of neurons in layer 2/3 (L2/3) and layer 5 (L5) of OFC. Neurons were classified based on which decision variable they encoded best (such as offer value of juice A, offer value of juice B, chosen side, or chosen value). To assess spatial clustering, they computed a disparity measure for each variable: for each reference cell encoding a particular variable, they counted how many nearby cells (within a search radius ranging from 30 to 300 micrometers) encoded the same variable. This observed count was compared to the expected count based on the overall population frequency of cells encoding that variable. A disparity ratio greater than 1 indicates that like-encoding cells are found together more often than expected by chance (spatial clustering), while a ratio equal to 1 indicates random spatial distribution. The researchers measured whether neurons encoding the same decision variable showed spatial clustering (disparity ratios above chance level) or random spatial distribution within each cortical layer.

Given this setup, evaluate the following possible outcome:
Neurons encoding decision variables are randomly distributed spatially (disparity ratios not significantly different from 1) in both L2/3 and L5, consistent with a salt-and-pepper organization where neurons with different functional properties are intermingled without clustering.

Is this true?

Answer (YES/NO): NO